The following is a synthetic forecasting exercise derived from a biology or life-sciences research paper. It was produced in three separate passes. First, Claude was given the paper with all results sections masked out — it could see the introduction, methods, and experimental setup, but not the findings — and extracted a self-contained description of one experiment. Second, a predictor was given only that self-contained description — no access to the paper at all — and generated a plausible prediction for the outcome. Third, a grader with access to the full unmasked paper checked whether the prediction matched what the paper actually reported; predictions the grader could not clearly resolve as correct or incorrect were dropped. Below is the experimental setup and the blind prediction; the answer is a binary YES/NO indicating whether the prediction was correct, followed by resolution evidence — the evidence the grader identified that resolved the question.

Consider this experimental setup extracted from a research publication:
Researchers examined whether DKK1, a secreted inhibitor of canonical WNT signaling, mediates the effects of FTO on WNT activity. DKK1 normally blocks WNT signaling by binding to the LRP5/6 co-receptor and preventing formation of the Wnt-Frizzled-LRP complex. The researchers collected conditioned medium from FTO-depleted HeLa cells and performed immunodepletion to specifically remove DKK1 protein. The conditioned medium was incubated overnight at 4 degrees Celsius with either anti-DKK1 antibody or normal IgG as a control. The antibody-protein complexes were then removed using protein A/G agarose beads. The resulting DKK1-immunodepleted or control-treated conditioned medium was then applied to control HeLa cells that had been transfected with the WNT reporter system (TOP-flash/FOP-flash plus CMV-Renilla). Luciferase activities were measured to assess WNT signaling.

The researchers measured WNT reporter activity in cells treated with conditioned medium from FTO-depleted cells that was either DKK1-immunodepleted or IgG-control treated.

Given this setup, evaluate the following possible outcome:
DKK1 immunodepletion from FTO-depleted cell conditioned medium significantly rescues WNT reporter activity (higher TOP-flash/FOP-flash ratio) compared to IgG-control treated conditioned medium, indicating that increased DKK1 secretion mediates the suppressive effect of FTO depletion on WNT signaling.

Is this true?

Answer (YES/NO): YES